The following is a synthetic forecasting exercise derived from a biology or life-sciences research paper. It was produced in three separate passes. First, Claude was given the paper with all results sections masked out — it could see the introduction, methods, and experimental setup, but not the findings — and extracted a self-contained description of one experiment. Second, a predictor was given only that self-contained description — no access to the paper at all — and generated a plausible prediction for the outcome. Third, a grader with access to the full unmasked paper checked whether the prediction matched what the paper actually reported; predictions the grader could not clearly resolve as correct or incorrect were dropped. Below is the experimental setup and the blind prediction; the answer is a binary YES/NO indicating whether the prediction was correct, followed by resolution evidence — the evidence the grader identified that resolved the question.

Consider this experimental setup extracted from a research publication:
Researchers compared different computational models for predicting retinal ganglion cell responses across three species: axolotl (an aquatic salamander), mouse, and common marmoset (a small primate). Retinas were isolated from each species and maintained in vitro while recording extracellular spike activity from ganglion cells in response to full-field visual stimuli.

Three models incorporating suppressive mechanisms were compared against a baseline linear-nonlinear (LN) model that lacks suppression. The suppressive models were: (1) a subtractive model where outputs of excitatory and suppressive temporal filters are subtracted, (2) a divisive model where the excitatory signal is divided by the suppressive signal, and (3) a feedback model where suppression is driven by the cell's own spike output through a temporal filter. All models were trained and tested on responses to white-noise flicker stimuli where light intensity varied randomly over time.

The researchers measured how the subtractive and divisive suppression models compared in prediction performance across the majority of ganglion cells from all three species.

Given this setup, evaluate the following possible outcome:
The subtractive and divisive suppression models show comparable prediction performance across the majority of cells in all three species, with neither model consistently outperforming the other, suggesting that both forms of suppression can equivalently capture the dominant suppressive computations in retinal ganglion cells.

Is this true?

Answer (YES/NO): YES